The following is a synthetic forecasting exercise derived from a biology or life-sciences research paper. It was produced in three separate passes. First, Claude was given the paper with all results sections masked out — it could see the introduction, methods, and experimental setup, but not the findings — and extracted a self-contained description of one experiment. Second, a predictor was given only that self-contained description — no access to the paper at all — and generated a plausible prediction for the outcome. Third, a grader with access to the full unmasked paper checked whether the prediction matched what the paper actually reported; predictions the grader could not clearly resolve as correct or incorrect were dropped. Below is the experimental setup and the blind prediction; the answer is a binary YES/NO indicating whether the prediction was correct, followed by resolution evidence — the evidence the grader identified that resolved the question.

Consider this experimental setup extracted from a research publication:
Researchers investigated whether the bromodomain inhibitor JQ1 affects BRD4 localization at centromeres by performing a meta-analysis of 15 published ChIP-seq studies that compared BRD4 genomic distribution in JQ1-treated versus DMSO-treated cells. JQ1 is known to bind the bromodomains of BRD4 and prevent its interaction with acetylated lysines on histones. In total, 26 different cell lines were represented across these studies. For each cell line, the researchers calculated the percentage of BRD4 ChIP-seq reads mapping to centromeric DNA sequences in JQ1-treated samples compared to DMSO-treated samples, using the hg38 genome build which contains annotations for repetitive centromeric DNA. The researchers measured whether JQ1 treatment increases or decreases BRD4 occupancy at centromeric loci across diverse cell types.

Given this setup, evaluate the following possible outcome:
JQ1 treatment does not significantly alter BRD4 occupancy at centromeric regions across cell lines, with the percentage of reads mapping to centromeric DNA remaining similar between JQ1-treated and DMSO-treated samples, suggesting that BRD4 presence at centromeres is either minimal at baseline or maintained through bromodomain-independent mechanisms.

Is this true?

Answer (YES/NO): NO